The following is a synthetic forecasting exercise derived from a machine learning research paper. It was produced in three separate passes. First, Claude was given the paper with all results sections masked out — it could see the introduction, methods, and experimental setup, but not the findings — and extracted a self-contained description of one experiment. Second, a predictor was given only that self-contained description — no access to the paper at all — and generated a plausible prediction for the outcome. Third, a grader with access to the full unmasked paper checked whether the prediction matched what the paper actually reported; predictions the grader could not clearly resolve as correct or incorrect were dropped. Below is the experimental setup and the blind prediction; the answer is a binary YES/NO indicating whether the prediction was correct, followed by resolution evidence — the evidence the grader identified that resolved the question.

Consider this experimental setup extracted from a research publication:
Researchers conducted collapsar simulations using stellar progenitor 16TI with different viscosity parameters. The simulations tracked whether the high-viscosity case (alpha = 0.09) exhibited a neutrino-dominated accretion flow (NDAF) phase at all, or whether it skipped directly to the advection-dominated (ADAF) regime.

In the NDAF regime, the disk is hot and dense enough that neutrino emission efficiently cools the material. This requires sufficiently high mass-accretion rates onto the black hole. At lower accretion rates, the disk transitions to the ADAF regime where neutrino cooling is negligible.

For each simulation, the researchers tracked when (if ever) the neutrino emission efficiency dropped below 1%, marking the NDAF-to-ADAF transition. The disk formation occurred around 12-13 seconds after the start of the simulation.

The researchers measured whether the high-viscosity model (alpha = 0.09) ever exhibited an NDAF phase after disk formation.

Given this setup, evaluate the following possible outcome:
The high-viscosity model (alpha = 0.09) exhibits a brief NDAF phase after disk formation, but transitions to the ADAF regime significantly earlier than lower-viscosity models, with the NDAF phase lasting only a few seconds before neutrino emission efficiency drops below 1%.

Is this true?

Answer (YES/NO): NO